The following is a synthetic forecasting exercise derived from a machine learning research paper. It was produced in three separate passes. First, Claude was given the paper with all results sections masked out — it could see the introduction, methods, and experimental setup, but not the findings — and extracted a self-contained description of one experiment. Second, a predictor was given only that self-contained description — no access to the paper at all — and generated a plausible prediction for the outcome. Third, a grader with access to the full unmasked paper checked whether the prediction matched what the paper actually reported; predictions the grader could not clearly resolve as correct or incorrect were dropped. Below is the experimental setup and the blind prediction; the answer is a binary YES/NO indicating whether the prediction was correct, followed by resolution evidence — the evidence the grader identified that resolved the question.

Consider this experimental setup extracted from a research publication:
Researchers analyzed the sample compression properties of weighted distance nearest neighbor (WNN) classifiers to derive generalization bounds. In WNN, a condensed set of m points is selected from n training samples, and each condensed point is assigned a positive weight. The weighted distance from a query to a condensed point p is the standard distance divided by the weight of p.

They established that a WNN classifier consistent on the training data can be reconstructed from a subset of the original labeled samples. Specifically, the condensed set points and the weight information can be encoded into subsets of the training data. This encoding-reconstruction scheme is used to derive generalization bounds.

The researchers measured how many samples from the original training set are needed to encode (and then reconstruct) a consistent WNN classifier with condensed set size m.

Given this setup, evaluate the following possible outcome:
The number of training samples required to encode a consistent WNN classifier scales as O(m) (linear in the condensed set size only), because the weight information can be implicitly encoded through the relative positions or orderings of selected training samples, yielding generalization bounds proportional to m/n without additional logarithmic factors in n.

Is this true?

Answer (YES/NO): NO